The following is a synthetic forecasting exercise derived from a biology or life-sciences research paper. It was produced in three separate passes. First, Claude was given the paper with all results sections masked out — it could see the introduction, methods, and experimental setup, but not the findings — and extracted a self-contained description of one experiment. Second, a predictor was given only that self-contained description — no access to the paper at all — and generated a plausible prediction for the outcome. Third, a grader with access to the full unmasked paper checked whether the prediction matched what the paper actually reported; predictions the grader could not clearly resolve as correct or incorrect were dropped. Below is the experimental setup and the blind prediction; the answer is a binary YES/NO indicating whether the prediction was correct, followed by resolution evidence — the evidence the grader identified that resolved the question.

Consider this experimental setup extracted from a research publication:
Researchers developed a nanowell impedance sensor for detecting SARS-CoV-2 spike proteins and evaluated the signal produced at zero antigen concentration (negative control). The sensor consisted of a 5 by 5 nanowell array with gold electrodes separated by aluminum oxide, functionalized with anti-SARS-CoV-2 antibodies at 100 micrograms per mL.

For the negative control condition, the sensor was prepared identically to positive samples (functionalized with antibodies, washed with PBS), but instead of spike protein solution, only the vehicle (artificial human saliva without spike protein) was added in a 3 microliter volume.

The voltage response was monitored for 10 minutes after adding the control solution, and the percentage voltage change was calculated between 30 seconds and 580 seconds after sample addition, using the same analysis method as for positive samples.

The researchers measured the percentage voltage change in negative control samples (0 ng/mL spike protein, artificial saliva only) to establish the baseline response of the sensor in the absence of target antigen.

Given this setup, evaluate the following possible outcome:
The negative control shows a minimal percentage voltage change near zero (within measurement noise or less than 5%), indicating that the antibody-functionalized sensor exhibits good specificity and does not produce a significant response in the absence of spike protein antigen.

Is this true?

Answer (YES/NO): YES